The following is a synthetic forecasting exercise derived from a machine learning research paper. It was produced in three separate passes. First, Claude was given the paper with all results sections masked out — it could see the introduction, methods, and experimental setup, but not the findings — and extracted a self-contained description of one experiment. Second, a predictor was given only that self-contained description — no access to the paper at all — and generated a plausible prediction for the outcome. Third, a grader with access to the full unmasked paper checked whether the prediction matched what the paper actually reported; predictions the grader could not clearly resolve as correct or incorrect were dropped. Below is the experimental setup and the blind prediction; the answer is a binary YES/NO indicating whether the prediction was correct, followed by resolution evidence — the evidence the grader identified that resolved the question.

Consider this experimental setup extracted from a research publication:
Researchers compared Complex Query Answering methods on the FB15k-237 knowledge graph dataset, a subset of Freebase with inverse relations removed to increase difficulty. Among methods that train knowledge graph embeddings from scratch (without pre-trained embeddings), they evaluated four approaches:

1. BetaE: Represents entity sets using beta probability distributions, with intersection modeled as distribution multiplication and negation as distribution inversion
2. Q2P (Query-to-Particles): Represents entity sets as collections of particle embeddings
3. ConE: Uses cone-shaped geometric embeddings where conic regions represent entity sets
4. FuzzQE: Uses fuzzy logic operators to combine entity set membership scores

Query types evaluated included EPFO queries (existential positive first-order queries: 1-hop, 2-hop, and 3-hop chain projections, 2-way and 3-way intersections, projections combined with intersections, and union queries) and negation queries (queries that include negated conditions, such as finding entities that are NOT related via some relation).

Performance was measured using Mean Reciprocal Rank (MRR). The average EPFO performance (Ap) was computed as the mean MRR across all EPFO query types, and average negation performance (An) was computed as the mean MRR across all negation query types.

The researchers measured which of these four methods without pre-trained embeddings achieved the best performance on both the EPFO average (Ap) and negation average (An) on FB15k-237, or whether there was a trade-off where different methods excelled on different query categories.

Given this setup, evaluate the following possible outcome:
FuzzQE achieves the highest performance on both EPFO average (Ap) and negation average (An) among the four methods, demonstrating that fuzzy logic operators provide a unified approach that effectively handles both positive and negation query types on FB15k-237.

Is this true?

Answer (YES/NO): YES